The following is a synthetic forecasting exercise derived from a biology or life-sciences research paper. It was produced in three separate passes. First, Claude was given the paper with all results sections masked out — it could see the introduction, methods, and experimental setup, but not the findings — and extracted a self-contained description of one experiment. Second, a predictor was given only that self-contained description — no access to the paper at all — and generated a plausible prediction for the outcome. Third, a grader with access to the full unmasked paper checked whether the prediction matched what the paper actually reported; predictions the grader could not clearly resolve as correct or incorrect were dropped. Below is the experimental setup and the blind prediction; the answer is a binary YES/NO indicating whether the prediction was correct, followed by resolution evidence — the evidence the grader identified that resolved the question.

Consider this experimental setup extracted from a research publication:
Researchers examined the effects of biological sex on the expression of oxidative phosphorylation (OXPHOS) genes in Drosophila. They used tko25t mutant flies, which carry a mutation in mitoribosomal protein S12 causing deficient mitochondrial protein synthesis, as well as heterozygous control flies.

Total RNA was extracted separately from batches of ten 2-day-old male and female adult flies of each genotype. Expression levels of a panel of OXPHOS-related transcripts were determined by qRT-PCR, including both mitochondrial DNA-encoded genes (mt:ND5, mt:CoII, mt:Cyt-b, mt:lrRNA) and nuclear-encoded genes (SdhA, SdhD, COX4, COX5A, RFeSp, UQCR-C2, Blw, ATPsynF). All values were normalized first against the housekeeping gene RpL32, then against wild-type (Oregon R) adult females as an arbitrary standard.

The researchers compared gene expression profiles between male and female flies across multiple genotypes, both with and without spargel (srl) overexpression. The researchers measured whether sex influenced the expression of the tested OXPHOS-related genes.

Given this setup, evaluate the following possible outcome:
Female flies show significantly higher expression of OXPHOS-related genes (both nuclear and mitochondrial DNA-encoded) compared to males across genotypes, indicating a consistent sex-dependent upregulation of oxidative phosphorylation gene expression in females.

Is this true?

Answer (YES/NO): NO